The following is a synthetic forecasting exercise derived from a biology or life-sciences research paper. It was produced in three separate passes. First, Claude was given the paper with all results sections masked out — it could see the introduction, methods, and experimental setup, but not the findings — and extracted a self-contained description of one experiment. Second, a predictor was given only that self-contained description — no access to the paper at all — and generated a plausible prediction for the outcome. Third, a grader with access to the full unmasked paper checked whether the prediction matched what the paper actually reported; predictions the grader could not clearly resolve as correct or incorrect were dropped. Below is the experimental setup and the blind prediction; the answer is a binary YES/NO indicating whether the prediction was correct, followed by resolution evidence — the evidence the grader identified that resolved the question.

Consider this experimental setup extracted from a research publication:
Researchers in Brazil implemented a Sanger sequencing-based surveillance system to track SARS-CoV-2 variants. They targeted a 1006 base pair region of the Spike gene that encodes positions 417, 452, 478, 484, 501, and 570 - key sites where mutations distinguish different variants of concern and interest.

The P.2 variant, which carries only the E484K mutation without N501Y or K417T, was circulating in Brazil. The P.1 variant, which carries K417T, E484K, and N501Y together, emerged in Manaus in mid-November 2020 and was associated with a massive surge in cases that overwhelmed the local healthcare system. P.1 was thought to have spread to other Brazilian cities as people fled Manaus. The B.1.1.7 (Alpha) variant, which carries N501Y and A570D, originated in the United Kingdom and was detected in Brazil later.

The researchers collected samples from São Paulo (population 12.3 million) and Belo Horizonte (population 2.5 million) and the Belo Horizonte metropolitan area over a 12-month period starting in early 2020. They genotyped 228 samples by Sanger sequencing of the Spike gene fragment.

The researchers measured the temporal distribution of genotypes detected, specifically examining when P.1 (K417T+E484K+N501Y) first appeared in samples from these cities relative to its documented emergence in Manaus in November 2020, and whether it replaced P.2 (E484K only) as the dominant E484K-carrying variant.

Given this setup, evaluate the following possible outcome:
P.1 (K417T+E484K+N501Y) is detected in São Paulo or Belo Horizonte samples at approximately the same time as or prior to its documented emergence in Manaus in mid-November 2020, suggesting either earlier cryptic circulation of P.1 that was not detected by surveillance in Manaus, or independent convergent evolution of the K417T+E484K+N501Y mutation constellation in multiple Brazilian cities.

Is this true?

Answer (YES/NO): NO